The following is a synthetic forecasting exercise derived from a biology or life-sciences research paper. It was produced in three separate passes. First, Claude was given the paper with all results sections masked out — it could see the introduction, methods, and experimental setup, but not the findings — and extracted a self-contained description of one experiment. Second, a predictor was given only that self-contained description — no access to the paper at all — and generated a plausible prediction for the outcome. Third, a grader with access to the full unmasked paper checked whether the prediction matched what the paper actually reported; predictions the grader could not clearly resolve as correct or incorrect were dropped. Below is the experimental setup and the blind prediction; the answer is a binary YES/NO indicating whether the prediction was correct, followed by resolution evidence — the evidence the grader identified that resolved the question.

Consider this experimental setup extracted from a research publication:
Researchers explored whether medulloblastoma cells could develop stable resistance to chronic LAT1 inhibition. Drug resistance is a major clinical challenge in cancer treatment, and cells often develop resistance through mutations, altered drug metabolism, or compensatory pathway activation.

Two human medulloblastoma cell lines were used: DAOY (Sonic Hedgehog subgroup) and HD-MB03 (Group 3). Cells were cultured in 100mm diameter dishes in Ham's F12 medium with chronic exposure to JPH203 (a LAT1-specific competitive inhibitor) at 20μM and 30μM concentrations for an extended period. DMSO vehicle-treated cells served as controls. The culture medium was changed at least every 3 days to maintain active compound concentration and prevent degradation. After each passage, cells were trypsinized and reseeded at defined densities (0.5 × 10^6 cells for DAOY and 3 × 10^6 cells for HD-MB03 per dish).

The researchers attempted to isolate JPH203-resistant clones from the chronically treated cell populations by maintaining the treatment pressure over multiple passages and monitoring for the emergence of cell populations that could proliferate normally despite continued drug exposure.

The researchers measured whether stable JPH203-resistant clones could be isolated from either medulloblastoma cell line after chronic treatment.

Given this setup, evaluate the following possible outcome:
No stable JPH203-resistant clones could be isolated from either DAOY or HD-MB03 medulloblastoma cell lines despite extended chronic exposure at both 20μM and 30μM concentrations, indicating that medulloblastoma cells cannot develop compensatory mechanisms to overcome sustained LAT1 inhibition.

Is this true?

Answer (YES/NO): YES